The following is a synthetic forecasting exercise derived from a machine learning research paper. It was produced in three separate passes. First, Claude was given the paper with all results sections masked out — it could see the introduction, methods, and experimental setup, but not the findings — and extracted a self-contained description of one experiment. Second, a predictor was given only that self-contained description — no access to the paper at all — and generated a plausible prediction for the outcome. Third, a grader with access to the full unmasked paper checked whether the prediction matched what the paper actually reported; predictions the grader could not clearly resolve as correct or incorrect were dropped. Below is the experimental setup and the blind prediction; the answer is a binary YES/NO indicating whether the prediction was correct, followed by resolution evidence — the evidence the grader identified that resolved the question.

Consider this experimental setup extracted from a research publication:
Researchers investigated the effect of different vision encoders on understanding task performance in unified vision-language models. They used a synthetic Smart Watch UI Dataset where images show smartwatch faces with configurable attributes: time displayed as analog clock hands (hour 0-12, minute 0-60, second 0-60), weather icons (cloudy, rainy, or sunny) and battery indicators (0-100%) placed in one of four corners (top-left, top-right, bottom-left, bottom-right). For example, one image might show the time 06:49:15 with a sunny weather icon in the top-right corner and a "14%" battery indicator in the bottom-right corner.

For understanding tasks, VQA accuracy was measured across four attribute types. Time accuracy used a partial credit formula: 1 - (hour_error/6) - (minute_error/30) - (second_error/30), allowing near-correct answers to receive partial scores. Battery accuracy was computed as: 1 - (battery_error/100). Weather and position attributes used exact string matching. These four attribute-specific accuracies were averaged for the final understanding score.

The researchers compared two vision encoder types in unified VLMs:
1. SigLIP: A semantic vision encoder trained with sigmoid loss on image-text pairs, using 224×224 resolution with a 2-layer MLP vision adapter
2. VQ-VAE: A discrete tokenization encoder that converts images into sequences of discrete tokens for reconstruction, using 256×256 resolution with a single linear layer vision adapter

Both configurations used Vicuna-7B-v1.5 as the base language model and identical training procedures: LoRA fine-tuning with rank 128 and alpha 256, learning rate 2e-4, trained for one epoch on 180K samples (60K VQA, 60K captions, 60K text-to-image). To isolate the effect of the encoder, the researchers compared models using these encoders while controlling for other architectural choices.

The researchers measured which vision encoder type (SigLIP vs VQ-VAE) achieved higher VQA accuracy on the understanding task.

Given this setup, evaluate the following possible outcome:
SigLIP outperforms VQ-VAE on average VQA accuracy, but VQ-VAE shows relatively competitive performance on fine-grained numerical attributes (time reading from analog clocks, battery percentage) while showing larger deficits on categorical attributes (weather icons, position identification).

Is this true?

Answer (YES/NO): NO